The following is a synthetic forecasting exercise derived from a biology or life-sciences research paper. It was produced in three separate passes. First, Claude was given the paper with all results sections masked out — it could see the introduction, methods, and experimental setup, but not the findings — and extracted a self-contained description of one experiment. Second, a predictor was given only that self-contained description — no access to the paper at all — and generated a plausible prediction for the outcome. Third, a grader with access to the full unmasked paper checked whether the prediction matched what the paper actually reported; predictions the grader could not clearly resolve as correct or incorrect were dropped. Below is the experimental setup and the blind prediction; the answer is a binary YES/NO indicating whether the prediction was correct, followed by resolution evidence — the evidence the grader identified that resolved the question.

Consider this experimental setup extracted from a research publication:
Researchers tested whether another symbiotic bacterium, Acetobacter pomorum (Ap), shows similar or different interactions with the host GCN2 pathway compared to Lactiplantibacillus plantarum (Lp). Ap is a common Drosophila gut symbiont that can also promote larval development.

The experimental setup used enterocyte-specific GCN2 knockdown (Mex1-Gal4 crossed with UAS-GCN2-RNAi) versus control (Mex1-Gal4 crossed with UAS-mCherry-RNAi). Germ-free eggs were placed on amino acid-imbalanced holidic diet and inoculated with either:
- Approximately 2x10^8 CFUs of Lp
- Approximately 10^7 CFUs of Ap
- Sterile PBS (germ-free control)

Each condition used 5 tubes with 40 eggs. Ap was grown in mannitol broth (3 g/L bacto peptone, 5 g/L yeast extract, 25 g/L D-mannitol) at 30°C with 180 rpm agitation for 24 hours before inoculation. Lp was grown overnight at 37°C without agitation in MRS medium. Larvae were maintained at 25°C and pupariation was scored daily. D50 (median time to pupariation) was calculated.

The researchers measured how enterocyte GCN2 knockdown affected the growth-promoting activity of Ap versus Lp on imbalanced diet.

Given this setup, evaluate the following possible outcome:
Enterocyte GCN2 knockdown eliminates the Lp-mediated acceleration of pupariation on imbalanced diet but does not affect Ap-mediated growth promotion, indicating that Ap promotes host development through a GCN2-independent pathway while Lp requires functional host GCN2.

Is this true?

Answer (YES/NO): YES